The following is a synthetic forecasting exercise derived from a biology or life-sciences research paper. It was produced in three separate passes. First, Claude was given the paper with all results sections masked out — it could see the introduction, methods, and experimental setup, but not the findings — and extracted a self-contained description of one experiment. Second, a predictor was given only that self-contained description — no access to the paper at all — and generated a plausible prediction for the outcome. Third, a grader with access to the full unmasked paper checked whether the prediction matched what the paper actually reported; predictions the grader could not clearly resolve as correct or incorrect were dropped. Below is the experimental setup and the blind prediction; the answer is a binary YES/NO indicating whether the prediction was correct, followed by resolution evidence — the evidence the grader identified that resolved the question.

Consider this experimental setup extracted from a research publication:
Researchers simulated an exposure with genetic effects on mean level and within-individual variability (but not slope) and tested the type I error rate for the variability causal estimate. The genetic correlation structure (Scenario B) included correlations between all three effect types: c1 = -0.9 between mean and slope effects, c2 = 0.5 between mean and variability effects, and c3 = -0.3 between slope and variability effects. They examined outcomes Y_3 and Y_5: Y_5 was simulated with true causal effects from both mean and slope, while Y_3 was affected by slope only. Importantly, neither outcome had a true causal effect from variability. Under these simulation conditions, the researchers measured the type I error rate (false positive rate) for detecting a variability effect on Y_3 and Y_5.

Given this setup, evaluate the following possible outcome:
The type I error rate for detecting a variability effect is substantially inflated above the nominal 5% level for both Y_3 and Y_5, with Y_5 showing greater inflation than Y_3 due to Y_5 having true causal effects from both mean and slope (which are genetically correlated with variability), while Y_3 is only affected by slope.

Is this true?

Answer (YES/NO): NO